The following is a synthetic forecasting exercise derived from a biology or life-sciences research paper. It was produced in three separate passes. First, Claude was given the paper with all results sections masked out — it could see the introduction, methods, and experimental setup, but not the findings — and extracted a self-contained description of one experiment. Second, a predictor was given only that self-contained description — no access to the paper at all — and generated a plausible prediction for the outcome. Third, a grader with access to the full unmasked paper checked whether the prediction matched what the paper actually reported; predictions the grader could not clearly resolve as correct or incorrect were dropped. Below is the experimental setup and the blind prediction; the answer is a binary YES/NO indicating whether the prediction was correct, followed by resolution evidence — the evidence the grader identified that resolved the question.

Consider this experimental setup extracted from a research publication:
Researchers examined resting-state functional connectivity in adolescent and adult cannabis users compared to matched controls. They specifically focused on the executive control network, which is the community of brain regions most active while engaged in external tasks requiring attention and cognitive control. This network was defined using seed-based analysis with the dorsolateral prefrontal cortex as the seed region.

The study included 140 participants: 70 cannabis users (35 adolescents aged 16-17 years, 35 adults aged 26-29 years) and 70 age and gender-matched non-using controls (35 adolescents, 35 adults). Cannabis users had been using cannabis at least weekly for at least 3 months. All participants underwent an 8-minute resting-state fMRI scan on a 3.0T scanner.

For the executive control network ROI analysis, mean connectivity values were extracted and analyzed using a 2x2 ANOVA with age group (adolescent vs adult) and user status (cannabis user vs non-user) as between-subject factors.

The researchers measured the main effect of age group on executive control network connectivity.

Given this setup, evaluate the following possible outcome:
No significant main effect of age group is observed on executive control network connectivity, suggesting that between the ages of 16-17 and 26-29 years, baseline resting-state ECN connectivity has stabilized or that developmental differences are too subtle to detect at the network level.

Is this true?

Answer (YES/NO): NO